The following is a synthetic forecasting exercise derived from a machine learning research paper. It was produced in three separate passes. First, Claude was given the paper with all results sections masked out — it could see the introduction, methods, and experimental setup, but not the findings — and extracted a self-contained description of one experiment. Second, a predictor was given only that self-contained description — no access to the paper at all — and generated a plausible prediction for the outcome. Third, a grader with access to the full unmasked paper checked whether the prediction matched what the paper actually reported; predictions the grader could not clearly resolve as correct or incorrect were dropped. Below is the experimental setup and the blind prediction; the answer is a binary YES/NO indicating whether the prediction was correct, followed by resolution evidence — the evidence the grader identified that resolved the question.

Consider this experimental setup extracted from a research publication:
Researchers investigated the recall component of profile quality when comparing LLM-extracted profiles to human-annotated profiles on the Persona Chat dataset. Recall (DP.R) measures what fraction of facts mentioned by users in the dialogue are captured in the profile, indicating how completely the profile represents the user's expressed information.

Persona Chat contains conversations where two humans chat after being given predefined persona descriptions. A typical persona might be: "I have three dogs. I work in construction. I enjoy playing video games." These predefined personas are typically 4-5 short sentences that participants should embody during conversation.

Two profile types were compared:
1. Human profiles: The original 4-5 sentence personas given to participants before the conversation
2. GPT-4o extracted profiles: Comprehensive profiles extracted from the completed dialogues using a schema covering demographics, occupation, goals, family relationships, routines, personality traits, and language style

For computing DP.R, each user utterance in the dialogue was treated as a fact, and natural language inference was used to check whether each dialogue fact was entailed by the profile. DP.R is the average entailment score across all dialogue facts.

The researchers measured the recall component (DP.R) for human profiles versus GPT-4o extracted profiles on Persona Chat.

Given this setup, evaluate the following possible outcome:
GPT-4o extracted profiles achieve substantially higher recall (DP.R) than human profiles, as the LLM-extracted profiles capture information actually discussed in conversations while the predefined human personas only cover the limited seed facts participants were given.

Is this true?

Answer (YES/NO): YES